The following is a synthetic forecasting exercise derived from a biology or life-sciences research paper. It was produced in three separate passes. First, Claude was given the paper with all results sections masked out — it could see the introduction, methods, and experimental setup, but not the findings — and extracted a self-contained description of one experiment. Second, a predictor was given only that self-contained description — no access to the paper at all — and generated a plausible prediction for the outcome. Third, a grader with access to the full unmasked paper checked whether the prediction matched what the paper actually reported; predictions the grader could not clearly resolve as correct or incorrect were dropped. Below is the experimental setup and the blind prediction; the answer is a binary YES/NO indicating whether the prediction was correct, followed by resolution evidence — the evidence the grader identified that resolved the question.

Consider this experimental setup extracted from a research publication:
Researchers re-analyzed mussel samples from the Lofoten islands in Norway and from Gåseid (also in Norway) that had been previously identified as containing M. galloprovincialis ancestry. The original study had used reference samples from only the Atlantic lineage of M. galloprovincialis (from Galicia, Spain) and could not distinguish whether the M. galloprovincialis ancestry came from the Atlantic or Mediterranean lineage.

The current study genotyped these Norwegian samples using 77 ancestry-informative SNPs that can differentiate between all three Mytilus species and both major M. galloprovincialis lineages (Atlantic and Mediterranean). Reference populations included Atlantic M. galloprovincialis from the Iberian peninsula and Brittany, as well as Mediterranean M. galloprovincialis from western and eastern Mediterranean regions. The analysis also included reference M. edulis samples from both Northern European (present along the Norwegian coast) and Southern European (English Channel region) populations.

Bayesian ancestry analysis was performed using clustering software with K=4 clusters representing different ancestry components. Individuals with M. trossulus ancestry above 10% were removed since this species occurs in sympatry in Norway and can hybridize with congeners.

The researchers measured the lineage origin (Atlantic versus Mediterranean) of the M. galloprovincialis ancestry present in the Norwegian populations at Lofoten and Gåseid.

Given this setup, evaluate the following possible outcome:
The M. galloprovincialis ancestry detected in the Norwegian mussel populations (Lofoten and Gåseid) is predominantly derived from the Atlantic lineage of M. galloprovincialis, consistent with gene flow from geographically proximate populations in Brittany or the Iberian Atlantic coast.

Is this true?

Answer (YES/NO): NO